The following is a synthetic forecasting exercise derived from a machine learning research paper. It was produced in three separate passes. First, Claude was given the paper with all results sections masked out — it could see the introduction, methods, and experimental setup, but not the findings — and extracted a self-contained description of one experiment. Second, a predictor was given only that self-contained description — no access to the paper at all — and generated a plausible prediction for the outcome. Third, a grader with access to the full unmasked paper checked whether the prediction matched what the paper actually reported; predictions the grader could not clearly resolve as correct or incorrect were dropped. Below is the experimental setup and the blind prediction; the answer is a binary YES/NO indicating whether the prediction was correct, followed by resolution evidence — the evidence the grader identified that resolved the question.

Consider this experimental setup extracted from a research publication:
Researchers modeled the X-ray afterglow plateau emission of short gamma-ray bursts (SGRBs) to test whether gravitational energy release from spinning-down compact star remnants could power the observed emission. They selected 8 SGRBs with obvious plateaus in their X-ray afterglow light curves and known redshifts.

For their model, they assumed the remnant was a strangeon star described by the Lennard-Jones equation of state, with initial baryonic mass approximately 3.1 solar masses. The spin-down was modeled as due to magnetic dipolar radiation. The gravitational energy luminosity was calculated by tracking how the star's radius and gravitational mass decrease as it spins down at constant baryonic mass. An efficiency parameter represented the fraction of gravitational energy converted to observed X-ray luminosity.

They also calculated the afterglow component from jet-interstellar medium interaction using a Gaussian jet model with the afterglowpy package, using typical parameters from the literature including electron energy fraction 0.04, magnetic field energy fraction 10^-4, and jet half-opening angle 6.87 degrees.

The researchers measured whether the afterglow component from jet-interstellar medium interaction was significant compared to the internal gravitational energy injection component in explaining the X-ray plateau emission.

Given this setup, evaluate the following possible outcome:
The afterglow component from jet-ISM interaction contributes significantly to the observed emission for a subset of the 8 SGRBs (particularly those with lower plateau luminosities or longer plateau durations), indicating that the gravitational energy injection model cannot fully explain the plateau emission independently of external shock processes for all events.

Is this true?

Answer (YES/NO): NO